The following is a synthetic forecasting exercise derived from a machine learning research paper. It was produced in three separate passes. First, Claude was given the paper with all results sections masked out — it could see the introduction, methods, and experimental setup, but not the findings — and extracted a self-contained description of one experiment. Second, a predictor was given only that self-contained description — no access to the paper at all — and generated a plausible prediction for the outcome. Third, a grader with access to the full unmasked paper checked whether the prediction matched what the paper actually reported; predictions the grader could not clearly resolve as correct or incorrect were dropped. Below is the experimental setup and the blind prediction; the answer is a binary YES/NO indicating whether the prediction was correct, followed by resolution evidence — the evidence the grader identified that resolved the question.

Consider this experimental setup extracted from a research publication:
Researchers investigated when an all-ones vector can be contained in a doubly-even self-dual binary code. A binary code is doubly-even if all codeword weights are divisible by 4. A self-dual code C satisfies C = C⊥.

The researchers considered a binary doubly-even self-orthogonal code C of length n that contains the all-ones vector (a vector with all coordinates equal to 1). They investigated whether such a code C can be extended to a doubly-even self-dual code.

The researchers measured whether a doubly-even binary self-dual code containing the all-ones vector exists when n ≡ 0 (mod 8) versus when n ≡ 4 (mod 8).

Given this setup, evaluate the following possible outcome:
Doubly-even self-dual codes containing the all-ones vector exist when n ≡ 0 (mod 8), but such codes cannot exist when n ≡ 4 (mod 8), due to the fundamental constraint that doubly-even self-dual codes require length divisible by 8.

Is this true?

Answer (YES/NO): YES